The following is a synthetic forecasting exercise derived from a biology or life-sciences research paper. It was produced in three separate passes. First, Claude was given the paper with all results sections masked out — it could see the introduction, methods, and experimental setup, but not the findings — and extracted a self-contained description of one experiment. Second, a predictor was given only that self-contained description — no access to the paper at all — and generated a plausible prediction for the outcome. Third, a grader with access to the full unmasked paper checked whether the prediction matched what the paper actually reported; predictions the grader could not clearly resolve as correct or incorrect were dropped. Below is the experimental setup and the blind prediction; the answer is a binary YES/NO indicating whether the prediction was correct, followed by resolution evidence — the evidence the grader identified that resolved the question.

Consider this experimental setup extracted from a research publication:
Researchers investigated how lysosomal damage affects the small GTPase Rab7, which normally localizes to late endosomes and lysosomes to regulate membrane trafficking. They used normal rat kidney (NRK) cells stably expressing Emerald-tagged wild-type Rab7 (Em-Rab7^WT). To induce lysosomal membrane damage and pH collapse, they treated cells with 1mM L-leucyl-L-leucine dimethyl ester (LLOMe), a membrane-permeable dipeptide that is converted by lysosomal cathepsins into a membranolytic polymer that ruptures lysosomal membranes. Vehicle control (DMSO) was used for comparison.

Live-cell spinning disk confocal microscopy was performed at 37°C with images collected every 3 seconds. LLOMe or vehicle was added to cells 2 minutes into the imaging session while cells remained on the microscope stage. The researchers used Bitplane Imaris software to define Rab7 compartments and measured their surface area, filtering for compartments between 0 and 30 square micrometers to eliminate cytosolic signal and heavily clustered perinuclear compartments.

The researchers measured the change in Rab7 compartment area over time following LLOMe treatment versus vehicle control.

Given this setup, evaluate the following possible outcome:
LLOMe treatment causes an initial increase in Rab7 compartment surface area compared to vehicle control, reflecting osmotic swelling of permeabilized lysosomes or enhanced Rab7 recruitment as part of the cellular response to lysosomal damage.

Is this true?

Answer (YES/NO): YES